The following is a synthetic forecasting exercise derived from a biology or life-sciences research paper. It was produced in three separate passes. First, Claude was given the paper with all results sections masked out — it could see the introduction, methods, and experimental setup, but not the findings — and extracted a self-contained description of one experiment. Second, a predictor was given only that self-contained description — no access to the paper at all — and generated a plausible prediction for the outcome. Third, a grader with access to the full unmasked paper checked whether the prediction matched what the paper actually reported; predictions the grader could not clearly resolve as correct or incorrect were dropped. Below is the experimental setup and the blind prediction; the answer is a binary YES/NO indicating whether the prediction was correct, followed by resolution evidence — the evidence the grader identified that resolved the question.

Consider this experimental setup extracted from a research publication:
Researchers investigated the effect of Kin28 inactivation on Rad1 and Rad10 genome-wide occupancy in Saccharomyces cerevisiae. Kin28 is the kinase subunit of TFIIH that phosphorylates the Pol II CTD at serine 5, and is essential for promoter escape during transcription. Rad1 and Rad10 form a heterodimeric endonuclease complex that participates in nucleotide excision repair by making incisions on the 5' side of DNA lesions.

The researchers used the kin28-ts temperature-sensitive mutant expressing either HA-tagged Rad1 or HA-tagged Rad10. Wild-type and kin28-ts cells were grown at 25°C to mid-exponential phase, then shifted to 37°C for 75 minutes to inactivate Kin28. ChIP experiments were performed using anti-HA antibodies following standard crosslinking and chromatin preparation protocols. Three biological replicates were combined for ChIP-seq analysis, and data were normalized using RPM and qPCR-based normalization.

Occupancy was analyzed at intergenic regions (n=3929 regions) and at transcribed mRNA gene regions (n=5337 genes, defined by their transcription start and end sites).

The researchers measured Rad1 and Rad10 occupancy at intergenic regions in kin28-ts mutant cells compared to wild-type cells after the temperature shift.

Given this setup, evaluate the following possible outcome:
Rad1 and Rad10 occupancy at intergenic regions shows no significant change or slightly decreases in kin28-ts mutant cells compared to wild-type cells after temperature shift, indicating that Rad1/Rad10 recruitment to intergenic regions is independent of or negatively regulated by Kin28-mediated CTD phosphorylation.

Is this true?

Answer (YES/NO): NO